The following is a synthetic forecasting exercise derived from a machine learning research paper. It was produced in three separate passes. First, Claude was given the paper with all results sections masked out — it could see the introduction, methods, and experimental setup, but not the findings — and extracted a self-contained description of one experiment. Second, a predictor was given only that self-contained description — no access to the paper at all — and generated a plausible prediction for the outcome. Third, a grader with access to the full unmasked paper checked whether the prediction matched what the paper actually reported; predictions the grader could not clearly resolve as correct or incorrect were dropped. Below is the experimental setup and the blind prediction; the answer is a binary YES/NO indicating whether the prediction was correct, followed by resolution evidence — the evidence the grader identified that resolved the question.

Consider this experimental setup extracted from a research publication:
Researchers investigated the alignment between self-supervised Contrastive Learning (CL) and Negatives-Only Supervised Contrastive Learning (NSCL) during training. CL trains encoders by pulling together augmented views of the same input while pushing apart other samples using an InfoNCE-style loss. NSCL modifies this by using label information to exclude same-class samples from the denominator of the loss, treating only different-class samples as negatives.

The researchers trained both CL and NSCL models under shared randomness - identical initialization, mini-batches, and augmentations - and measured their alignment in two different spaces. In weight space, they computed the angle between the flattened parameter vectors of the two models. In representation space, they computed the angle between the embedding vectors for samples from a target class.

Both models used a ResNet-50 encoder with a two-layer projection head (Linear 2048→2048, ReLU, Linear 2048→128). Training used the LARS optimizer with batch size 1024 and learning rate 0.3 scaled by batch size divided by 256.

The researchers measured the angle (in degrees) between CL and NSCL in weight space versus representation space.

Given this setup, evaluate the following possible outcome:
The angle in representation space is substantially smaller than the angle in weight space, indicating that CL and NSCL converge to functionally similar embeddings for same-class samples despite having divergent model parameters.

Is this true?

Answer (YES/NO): YES